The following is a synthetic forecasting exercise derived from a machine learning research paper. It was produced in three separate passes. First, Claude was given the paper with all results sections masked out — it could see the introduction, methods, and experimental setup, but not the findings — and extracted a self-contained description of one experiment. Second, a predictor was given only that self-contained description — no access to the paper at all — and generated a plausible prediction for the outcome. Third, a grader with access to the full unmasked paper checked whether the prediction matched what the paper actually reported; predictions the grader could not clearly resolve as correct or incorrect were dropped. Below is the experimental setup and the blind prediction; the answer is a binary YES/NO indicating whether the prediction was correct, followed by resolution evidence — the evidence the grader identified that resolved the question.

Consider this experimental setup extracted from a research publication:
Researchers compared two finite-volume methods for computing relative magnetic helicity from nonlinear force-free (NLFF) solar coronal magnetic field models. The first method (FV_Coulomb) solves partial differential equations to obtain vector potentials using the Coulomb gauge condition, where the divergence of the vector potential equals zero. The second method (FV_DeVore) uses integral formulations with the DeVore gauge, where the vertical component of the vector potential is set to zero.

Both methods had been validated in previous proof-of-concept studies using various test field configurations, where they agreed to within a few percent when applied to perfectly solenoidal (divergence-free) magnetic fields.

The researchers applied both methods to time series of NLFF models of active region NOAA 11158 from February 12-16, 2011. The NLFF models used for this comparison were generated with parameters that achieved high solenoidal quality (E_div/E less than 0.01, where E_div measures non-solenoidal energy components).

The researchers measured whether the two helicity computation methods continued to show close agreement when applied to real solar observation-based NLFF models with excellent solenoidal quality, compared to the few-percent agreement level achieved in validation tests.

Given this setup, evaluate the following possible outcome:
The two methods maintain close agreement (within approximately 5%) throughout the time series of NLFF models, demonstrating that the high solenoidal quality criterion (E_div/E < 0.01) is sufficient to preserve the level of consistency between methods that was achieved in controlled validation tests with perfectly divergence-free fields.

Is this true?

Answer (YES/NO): YES